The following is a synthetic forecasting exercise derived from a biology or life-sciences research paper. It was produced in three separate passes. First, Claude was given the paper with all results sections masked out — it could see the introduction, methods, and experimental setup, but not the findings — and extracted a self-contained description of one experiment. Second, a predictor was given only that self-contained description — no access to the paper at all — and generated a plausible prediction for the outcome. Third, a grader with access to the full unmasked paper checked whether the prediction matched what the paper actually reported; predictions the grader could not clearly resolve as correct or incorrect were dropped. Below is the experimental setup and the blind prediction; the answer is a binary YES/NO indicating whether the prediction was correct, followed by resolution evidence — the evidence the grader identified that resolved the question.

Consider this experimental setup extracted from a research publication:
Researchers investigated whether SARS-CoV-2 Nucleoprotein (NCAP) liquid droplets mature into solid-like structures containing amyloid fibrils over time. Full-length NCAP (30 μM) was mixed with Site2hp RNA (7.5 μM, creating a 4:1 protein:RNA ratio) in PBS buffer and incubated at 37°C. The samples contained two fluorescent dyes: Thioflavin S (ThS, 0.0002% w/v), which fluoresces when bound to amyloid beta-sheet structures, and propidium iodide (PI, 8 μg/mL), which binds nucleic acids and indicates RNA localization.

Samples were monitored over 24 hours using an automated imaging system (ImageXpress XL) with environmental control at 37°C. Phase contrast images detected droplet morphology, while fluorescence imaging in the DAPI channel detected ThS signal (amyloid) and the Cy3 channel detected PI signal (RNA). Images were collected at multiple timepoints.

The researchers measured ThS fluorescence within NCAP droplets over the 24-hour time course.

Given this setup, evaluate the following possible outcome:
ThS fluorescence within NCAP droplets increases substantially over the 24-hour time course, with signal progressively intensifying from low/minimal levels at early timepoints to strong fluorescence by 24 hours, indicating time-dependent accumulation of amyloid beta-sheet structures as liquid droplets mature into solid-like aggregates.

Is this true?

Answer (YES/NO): NO